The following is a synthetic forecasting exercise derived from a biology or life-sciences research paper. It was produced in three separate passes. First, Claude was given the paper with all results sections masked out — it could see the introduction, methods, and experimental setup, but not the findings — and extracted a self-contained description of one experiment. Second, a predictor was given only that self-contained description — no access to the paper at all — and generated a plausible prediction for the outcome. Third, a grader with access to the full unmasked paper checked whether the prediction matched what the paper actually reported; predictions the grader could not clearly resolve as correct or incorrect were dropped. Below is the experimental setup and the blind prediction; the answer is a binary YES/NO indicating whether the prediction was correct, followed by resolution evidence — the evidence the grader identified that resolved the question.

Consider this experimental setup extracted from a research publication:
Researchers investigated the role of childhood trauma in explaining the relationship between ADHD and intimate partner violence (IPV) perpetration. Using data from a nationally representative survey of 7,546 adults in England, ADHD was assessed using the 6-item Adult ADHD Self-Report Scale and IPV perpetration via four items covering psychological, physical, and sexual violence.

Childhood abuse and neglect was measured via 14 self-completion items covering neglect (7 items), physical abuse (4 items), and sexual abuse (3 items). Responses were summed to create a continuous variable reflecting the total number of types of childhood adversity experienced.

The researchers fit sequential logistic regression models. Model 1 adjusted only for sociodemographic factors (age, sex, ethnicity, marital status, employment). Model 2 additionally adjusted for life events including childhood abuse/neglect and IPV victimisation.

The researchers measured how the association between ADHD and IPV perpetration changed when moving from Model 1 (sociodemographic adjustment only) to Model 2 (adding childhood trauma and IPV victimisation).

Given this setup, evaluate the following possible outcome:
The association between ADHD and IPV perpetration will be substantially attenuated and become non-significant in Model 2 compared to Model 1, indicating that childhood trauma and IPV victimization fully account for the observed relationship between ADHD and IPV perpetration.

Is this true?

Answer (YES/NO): NO